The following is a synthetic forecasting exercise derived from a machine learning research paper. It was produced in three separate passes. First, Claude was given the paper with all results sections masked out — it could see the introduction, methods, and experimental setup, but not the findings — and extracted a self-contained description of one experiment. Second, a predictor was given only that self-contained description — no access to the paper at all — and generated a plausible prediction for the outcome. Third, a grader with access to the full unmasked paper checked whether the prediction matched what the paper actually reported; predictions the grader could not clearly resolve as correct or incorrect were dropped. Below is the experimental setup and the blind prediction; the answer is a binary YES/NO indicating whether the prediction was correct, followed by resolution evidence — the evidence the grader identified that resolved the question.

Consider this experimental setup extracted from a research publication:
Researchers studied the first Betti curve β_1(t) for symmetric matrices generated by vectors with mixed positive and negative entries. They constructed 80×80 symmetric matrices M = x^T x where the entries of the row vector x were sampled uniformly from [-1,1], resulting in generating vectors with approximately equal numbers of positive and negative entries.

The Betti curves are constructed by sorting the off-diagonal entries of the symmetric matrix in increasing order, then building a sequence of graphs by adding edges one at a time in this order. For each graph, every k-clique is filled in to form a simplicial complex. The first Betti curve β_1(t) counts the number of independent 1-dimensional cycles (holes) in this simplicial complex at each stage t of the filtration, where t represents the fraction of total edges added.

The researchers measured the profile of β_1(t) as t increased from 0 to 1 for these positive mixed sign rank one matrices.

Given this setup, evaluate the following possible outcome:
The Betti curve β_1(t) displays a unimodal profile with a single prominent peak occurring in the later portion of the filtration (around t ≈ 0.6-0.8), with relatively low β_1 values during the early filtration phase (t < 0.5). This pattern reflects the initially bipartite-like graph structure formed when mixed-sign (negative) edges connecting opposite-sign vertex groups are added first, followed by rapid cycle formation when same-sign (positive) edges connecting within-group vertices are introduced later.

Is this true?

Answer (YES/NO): NO